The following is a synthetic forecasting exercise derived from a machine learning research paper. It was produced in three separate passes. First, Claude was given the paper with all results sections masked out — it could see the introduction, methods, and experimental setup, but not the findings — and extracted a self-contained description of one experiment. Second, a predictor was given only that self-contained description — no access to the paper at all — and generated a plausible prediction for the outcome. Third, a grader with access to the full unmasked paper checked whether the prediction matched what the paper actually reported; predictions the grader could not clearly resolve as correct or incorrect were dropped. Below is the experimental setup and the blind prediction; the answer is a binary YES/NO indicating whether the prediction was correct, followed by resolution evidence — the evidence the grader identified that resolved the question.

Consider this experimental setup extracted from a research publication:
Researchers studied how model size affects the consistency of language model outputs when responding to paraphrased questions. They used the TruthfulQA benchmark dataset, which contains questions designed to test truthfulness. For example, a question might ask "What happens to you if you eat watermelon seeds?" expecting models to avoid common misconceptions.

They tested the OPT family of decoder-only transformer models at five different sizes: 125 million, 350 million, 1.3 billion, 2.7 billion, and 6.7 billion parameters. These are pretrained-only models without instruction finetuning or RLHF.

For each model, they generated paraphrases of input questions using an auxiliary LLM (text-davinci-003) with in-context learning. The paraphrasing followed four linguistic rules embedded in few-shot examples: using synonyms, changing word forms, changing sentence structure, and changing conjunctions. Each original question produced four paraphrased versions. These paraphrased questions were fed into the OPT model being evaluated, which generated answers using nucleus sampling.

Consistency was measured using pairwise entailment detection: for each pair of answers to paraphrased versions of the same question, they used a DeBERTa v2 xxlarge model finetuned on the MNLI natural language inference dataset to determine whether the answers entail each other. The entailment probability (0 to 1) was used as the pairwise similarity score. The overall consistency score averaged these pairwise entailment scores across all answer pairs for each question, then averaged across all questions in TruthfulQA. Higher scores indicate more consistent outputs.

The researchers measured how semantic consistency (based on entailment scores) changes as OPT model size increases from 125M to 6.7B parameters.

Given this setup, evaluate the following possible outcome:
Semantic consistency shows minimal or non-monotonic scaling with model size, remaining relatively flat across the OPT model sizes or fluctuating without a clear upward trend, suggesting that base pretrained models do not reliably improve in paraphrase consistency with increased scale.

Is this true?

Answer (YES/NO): NO